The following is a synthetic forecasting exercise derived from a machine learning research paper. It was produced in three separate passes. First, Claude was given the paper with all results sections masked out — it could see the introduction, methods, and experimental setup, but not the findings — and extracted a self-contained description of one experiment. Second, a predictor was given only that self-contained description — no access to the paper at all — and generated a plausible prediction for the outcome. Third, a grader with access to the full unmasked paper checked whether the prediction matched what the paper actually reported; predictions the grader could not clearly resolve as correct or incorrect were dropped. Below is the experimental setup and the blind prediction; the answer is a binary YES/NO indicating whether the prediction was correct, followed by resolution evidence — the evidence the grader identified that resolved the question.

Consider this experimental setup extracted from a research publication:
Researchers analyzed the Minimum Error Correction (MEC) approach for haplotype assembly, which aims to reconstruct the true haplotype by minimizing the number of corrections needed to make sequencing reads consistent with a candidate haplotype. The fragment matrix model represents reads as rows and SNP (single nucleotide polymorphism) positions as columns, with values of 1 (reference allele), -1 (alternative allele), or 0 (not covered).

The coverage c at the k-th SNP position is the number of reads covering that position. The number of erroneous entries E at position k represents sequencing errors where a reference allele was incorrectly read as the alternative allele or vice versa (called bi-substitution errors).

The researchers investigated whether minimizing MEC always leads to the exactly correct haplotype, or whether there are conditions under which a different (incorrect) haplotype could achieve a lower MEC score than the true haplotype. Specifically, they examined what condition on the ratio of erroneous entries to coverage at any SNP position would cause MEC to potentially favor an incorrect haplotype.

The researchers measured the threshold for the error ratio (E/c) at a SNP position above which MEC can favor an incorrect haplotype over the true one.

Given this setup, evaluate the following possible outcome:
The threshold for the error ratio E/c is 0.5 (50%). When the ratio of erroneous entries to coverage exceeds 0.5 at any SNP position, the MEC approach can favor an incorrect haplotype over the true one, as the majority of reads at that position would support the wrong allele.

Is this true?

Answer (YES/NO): YES